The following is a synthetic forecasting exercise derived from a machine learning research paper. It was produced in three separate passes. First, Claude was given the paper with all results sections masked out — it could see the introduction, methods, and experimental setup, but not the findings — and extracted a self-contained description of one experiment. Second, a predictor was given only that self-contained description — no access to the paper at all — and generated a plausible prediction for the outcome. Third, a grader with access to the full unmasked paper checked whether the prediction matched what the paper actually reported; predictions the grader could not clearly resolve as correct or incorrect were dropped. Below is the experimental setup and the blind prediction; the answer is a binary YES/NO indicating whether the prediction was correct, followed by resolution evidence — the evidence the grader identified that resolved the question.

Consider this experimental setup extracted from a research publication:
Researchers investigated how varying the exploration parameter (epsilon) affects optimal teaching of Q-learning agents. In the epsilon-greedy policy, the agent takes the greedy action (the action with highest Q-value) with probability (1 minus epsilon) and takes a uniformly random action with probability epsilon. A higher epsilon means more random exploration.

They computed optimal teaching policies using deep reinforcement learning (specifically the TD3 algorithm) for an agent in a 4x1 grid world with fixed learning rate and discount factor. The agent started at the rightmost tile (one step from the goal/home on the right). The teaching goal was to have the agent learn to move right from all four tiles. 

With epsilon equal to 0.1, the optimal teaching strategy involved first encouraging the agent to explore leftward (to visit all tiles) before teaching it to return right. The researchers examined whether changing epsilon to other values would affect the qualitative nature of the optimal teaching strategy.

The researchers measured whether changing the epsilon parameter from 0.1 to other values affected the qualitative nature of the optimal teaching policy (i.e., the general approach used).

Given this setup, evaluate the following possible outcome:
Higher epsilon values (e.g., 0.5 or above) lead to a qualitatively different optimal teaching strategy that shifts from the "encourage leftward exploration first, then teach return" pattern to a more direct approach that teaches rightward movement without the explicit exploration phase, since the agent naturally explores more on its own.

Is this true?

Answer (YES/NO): NO